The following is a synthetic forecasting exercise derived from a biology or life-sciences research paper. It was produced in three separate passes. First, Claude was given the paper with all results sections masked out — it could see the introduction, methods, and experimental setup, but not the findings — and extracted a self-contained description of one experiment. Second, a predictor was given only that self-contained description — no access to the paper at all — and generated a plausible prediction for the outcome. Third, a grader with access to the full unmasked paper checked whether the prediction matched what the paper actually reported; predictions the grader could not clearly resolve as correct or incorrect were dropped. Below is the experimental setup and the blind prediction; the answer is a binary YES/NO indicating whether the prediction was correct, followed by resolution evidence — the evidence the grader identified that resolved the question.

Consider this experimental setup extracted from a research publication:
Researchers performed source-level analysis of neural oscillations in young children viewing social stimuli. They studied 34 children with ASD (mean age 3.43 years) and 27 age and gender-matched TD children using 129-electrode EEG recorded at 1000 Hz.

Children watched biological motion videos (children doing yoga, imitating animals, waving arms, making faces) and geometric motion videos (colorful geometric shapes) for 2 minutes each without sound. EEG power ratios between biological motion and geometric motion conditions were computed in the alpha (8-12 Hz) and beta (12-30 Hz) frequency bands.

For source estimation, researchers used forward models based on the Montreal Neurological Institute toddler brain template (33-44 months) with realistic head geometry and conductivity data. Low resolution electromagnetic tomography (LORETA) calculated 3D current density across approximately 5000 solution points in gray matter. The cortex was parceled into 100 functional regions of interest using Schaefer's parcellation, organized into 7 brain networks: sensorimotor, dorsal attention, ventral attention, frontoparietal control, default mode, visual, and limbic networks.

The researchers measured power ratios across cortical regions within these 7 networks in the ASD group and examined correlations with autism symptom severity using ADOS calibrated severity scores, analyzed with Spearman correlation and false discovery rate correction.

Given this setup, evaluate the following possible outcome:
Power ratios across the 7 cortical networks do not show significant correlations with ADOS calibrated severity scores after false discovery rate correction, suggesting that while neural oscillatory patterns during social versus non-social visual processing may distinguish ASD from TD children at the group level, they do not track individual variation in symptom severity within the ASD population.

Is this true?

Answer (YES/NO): YES